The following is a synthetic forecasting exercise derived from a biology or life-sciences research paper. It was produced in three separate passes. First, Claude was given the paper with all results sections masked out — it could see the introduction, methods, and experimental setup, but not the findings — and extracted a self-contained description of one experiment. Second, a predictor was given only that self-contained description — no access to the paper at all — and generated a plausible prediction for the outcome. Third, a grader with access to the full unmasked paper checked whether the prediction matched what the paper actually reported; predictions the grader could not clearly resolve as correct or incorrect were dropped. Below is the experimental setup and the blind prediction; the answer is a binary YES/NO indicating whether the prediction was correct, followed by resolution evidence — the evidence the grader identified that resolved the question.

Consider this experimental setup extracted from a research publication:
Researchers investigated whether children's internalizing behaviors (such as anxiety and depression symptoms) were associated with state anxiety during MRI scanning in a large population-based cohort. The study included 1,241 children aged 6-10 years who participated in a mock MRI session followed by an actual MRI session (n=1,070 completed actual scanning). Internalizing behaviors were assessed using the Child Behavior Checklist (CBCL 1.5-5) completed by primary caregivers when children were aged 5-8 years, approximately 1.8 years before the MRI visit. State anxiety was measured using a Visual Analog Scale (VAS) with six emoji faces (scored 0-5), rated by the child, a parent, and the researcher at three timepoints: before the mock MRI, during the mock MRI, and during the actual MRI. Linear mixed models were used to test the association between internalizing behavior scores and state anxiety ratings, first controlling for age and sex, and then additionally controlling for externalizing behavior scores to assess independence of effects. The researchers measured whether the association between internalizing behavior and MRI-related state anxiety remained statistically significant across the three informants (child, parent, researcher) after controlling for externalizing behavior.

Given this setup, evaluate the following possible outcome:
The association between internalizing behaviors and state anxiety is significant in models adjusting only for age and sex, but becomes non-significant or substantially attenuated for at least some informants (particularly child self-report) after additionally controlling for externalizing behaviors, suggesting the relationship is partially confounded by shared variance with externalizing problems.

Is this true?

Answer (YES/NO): YES